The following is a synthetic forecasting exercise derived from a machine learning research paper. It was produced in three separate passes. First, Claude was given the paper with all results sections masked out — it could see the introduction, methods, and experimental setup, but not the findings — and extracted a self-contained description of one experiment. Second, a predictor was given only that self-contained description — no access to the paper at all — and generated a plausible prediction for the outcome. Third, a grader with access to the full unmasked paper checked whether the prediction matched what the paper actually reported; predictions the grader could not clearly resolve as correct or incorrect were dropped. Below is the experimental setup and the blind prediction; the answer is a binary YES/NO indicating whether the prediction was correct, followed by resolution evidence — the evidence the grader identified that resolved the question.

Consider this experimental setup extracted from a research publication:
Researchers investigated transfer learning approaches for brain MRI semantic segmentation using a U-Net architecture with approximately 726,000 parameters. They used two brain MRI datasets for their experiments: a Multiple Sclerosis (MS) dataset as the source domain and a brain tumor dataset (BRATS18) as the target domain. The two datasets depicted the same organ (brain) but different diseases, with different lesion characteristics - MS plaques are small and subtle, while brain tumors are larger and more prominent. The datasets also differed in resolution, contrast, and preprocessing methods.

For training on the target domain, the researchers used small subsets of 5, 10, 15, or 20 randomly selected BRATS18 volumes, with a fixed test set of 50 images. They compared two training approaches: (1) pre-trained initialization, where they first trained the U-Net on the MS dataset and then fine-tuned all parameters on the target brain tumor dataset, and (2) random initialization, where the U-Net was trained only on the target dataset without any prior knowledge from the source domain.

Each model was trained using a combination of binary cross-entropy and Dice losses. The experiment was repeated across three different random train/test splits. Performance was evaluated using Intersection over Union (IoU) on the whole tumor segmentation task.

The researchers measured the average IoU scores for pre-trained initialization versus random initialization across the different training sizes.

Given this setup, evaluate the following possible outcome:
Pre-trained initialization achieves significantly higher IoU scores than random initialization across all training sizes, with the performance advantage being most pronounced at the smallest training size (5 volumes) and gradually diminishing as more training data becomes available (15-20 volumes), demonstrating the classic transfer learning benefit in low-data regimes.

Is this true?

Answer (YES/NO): NO